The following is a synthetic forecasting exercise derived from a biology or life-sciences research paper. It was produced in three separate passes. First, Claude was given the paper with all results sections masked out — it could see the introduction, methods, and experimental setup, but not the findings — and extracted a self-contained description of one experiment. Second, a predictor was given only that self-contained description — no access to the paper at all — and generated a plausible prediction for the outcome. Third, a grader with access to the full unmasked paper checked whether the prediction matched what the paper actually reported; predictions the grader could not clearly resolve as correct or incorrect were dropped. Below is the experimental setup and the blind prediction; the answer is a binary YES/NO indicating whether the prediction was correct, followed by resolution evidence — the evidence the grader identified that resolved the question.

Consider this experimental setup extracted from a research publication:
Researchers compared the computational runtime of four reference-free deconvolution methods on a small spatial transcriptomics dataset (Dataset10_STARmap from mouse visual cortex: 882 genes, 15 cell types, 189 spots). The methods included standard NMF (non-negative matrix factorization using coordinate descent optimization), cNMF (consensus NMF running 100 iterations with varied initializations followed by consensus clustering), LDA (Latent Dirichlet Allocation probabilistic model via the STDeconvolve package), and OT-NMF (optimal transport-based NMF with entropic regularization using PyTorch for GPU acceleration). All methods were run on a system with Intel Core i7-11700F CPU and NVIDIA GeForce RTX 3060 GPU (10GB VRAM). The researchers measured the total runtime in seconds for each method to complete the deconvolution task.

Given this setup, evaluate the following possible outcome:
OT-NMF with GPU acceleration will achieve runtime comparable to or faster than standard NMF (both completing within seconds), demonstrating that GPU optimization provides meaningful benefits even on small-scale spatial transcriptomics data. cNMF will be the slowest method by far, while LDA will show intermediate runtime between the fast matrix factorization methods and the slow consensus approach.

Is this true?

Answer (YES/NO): NO